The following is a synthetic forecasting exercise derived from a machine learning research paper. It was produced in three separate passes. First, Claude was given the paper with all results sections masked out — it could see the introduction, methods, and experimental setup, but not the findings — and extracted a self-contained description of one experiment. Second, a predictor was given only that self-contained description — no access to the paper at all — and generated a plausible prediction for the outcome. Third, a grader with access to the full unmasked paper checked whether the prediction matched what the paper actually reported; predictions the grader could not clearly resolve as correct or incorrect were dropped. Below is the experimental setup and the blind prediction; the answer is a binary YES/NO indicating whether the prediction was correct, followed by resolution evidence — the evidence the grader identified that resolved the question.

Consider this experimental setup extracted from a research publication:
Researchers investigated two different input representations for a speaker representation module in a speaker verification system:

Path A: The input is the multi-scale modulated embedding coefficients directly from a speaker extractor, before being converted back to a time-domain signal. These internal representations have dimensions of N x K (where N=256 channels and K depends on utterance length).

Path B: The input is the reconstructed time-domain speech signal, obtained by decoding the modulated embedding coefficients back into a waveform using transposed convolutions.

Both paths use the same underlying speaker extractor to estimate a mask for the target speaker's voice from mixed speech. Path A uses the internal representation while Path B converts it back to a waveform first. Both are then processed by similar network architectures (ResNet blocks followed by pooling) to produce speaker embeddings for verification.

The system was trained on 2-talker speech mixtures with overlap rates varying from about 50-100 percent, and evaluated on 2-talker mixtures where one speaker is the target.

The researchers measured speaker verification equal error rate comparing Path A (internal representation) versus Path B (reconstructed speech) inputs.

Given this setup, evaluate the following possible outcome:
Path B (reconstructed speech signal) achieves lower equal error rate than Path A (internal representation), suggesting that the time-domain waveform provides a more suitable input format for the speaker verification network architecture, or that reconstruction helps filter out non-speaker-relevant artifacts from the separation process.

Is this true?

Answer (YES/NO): YES